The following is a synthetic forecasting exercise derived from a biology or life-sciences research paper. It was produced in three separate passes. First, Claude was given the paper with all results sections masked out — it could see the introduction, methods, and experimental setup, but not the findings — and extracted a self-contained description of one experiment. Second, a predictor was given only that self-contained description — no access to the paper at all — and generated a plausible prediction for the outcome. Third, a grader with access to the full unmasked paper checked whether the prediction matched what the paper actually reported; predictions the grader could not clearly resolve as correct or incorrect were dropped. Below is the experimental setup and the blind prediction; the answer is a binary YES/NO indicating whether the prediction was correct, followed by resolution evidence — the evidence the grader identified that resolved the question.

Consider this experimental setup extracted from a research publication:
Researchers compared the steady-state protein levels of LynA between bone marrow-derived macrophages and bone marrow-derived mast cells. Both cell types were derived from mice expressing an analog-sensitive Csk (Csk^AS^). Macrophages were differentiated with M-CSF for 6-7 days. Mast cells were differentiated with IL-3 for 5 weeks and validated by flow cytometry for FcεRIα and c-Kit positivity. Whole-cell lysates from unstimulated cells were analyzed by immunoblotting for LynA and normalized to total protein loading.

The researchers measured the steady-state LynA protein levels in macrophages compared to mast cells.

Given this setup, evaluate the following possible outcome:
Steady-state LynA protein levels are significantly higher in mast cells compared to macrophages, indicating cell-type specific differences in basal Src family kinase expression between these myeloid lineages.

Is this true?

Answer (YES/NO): YES